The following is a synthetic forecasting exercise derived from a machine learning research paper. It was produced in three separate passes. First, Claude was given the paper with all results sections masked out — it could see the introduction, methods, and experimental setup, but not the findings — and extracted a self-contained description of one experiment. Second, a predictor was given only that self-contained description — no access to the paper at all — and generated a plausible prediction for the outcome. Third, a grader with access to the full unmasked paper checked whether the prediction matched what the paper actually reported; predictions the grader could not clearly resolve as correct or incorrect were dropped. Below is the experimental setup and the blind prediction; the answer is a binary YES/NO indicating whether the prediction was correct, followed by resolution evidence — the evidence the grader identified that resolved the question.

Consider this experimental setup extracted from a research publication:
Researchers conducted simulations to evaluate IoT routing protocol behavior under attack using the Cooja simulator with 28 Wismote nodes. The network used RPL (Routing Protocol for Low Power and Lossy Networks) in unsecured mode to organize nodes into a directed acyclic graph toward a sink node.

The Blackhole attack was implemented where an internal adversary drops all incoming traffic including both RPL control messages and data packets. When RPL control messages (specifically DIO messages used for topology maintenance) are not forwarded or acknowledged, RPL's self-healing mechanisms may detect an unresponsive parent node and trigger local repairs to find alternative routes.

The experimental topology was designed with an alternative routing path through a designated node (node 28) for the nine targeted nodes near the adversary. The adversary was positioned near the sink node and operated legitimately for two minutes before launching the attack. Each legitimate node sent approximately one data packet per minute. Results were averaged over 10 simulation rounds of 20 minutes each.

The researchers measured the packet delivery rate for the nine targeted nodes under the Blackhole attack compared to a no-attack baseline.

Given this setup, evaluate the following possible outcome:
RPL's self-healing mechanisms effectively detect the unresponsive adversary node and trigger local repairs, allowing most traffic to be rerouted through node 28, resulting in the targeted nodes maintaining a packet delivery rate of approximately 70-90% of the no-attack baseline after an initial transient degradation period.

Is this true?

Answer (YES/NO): YES